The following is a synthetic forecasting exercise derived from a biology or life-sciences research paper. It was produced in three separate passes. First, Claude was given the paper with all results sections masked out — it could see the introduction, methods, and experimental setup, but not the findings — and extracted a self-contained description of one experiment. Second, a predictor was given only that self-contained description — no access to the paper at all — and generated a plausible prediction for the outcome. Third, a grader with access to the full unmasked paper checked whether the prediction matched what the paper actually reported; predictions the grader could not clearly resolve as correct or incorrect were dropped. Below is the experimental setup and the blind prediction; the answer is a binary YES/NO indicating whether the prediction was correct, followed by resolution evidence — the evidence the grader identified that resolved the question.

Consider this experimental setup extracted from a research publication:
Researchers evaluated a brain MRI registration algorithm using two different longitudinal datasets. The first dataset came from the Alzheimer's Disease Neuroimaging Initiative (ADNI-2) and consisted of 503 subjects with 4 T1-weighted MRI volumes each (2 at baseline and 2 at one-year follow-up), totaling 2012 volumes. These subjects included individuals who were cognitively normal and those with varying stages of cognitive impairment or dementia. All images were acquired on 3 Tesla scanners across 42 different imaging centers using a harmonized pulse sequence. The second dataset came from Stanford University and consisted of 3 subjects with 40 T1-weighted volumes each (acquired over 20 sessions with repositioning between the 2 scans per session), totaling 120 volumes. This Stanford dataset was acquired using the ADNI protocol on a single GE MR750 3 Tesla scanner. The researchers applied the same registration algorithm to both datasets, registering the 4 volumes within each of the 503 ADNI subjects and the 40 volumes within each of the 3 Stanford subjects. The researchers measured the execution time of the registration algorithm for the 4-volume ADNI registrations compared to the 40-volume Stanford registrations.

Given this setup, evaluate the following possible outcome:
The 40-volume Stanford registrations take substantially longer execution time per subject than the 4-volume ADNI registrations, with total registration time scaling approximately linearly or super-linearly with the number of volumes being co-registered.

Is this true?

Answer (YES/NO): YES